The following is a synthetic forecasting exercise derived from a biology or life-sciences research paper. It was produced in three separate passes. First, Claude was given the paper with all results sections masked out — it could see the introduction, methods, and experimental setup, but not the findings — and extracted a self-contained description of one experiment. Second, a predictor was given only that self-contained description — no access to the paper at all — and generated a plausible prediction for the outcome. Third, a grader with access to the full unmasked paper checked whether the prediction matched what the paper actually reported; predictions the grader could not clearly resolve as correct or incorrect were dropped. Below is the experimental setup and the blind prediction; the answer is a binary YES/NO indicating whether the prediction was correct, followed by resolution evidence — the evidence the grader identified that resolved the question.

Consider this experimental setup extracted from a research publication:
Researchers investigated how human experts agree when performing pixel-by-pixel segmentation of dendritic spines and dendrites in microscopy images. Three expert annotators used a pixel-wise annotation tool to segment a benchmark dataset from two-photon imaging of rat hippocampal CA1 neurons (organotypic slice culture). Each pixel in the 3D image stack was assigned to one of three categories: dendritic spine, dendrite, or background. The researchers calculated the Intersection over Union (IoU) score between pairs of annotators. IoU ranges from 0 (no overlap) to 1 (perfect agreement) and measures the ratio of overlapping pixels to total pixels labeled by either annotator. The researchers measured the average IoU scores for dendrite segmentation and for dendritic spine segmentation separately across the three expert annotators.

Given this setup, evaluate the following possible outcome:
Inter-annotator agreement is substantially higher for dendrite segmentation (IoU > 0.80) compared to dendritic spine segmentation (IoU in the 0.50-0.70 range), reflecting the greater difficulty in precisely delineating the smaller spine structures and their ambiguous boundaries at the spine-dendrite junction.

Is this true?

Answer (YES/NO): NO